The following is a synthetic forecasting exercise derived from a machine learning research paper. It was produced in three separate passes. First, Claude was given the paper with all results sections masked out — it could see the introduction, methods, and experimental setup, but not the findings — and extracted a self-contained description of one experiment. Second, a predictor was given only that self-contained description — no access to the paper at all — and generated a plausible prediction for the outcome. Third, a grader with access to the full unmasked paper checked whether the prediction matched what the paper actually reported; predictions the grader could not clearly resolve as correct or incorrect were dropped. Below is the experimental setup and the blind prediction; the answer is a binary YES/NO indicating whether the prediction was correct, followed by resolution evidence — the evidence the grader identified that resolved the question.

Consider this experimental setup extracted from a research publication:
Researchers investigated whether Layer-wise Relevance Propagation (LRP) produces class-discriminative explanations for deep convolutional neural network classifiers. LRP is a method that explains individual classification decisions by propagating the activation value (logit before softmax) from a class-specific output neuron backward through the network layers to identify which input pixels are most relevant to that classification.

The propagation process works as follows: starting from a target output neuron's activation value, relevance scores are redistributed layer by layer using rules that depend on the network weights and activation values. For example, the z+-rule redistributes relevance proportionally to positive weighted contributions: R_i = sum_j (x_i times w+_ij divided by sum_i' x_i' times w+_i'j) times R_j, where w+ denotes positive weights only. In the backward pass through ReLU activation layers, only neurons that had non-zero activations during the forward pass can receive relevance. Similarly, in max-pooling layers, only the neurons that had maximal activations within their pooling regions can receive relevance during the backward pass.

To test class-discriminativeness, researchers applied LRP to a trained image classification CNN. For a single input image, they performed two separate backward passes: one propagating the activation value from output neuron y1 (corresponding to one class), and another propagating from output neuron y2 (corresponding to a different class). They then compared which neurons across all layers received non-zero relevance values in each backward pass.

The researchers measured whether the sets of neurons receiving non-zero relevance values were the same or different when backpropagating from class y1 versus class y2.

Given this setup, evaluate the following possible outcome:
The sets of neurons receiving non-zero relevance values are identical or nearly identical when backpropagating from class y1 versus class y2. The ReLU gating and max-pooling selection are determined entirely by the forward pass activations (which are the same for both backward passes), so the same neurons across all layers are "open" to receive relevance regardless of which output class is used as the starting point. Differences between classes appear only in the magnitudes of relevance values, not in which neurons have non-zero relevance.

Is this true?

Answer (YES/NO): YES